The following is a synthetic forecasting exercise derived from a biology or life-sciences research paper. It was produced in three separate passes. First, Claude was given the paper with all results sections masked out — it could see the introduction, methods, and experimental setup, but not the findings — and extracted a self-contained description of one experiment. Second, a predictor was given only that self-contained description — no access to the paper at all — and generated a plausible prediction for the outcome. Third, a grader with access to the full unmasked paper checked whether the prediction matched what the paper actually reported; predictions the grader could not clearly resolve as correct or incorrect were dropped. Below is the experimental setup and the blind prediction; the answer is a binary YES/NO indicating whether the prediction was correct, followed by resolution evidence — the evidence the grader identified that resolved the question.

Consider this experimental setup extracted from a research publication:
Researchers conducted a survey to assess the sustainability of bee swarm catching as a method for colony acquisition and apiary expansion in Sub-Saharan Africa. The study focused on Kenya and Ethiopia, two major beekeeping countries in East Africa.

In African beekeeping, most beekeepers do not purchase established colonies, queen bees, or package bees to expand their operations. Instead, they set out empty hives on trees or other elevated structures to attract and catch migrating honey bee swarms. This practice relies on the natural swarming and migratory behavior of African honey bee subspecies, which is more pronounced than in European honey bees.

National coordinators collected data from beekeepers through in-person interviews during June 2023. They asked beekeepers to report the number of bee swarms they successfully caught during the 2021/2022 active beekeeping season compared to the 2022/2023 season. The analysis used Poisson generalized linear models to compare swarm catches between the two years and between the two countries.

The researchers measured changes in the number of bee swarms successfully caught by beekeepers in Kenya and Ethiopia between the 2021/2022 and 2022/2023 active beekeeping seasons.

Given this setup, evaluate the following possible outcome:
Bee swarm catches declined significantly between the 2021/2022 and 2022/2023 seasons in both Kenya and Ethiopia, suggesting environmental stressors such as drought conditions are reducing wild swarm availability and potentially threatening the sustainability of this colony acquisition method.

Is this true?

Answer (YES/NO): NO